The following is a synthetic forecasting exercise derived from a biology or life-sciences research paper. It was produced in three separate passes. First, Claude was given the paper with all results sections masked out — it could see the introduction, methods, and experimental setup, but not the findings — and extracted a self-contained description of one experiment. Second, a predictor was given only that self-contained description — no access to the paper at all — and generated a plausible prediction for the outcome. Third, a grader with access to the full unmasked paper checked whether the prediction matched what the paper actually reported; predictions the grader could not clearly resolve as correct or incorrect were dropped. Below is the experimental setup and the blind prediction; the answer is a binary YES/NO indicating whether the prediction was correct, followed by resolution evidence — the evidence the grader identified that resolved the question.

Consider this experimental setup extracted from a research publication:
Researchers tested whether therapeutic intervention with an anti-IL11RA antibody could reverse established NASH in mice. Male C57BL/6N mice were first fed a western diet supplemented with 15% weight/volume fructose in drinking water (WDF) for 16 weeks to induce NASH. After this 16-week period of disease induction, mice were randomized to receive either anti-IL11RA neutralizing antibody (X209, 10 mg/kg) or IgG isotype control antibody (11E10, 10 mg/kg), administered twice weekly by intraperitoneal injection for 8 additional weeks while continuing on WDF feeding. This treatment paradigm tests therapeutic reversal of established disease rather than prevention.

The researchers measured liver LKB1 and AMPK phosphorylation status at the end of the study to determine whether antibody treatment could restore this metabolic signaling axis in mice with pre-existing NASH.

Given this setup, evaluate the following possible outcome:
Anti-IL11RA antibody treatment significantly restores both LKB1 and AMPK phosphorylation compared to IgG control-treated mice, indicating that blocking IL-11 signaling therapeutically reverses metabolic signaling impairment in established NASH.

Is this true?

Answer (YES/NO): YES